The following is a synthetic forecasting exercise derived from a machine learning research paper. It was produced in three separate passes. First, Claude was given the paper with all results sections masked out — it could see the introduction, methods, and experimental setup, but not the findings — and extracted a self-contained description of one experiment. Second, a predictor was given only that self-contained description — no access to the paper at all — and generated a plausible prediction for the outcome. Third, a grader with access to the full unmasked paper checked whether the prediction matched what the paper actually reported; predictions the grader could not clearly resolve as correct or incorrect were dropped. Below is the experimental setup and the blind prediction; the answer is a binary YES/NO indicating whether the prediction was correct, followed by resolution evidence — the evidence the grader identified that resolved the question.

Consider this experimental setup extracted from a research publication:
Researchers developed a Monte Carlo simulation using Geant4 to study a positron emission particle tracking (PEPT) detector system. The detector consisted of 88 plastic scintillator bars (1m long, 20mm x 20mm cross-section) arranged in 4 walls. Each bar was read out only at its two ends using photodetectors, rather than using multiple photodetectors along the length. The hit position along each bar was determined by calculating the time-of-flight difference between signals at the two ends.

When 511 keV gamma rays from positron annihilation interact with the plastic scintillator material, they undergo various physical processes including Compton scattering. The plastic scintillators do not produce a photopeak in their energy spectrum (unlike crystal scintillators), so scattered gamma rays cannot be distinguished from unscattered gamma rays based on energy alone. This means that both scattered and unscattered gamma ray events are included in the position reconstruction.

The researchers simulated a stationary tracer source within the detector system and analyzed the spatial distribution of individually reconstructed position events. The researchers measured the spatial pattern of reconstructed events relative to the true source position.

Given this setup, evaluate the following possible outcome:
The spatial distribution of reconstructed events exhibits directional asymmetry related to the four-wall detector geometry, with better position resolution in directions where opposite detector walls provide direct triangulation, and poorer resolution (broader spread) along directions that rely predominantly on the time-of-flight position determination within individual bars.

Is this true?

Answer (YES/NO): NO